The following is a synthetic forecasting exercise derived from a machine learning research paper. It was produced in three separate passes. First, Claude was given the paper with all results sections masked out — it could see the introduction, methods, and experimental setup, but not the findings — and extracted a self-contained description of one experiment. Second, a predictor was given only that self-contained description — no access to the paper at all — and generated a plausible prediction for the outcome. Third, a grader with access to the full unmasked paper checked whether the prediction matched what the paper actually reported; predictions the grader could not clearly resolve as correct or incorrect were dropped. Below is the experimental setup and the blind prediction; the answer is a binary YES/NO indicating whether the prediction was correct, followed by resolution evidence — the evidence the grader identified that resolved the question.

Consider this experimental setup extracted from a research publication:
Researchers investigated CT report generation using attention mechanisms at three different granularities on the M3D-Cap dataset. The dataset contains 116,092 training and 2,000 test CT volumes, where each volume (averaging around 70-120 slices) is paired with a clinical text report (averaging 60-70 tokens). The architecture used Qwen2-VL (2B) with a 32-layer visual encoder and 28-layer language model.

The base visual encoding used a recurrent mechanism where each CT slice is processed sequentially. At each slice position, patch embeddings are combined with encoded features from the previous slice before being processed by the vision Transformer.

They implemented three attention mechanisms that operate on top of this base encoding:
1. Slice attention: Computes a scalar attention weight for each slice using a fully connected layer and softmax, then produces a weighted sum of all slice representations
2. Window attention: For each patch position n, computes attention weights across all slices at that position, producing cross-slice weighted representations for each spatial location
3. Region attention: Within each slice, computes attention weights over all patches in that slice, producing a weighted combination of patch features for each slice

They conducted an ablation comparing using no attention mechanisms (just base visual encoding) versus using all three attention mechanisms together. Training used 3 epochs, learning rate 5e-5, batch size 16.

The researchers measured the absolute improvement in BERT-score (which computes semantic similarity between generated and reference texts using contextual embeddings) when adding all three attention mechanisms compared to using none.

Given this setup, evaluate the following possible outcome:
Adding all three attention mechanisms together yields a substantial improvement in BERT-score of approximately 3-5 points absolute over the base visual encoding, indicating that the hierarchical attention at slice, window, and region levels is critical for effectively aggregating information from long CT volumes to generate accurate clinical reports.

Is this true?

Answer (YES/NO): NO